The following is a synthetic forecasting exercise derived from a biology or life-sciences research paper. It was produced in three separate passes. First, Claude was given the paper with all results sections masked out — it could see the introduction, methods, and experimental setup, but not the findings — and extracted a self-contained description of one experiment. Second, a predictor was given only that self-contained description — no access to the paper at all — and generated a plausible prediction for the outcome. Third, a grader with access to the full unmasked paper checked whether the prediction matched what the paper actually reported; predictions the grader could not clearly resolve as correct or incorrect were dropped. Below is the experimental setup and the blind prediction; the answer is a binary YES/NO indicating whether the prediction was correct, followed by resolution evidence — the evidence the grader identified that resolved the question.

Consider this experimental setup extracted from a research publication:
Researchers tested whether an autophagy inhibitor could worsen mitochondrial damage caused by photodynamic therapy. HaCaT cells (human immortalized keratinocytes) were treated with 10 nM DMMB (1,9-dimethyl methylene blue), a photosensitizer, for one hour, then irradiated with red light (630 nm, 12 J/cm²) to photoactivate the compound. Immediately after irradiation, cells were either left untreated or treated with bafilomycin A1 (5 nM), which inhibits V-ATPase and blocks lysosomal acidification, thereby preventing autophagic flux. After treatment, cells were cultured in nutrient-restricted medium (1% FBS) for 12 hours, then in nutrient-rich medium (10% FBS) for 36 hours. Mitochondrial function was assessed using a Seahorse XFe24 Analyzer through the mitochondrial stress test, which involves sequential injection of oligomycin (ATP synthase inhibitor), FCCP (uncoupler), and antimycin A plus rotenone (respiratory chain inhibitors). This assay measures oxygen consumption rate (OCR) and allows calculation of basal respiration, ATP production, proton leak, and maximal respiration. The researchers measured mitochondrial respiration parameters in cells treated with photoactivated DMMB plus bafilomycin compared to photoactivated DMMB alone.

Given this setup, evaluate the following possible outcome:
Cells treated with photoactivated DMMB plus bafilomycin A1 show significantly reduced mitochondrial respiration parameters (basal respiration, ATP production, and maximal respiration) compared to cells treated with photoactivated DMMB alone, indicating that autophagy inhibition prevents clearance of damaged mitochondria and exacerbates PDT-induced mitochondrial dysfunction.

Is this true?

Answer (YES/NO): NO